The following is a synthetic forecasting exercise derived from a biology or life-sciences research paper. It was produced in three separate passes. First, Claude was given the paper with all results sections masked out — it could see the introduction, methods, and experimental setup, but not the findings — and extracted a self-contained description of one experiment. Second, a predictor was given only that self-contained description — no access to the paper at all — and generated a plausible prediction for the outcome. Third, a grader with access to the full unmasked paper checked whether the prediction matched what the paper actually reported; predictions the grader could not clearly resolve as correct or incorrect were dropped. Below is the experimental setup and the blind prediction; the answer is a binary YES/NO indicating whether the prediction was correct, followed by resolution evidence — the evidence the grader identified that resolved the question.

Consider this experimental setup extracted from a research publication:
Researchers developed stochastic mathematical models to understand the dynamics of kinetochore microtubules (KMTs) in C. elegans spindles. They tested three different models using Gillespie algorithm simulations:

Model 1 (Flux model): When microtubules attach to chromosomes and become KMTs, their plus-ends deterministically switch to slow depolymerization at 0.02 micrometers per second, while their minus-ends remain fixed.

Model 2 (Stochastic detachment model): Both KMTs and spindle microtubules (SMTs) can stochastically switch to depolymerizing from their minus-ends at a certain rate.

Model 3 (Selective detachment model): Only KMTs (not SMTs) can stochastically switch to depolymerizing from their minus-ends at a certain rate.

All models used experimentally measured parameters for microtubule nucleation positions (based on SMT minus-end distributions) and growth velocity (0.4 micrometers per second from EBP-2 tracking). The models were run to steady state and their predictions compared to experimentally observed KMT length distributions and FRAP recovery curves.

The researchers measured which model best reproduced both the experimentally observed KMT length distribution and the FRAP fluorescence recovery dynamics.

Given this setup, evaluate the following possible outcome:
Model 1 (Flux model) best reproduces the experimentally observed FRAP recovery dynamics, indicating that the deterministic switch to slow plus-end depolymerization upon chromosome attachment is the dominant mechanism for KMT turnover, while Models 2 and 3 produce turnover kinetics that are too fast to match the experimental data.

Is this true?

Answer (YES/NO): NO